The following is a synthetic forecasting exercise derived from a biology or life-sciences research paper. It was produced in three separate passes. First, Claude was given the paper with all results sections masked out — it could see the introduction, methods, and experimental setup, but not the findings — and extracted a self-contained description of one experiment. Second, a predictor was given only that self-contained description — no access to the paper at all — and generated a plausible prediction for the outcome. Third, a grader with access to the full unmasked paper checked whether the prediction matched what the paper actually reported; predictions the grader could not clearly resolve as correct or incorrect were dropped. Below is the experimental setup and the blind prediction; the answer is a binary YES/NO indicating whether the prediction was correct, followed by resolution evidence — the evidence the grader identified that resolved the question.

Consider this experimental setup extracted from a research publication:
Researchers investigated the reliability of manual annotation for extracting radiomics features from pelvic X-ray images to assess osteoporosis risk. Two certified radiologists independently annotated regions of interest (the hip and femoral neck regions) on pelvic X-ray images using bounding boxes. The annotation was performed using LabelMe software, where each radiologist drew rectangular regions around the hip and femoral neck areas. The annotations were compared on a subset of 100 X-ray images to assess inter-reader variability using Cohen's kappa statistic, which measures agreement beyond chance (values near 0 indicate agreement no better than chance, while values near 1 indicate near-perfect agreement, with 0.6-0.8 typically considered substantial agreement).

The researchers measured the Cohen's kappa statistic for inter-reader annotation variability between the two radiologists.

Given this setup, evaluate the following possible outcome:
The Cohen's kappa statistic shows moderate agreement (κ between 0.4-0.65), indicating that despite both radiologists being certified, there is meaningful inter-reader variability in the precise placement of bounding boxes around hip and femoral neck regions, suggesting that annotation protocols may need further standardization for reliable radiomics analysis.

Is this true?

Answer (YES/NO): NO